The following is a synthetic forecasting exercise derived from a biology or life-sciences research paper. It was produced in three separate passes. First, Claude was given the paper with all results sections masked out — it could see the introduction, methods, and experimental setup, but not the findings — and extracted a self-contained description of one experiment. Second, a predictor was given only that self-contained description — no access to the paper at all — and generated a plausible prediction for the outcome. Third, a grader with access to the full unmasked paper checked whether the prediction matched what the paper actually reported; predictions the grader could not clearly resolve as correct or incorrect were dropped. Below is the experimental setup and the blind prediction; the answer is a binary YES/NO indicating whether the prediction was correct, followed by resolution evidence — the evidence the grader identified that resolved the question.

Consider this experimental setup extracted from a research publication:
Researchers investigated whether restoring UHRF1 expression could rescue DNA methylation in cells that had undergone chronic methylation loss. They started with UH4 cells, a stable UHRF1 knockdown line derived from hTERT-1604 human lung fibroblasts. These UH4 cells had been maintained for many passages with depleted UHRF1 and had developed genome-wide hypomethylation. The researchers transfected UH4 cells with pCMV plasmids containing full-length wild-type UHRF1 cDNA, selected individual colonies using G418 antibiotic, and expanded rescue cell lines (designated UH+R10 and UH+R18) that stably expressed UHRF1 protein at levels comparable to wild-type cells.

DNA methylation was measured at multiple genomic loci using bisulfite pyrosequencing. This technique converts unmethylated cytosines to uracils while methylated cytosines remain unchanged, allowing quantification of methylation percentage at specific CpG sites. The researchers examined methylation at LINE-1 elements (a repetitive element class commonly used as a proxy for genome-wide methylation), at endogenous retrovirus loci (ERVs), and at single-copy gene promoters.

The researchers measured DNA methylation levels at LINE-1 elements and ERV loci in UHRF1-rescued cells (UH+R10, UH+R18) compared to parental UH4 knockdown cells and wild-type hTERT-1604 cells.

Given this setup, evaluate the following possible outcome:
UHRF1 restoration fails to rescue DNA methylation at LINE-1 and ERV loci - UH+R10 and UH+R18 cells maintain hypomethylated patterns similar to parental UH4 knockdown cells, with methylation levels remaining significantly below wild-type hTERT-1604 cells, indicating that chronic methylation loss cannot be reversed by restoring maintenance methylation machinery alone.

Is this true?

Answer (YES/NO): YES